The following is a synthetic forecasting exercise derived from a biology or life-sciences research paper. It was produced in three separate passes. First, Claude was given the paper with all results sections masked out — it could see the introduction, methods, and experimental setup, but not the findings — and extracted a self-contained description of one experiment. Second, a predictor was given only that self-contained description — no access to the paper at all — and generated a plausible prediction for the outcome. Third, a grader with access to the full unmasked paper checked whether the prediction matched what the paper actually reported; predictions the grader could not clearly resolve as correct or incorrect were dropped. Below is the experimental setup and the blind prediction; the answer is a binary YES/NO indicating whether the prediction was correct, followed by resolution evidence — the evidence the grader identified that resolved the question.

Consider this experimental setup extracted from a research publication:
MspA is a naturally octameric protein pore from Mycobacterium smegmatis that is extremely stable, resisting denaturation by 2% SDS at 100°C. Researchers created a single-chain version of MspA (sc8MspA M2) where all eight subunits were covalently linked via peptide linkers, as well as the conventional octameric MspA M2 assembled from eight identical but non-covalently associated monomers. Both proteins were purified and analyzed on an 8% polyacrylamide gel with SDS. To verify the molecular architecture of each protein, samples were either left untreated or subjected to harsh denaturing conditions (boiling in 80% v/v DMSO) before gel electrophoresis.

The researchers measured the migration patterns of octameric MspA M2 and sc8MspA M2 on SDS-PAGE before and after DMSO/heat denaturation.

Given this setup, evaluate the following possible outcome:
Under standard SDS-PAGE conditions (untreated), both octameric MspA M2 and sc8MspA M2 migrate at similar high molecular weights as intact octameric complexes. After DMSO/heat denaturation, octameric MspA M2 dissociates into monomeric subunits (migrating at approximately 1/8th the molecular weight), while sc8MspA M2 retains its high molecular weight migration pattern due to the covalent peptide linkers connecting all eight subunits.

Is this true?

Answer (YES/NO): YES